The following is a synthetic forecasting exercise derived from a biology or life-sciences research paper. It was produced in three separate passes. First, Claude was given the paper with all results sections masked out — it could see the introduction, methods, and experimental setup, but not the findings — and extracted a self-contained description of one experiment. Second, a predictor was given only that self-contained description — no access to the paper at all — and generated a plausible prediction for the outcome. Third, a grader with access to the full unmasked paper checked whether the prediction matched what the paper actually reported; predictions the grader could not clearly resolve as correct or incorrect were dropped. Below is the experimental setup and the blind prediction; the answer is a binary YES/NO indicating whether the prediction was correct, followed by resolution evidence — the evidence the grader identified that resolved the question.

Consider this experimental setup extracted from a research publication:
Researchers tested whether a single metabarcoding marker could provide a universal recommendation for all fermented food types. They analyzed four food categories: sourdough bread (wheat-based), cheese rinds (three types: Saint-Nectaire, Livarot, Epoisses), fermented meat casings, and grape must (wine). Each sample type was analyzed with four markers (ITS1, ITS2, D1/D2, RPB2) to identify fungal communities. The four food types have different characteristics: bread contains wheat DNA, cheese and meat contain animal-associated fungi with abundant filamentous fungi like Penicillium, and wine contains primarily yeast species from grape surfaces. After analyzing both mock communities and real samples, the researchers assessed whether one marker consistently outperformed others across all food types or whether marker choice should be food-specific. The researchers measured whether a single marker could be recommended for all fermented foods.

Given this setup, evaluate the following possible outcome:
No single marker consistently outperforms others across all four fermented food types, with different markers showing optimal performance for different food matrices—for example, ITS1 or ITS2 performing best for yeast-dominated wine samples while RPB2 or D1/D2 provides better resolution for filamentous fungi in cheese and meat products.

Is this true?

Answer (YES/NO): NO